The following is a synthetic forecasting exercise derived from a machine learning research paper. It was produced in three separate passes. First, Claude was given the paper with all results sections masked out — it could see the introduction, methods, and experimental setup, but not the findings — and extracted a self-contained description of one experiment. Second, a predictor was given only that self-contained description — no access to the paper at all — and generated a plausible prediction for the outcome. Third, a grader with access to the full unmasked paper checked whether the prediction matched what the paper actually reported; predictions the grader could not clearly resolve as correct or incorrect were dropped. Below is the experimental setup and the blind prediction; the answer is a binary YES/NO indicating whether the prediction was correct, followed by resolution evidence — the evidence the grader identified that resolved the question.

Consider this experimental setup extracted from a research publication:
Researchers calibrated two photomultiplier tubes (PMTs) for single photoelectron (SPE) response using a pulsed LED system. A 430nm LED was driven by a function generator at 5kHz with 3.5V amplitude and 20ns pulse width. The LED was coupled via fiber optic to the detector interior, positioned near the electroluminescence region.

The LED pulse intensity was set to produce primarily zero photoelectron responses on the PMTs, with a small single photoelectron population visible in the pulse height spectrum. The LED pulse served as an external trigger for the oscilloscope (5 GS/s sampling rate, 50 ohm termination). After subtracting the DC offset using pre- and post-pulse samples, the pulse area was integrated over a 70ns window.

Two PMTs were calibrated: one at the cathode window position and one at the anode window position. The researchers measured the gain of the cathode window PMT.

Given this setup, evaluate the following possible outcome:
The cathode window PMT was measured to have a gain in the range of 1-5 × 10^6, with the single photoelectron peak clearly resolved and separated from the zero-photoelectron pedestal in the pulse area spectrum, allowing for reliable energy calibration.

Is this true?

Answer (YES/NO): YES